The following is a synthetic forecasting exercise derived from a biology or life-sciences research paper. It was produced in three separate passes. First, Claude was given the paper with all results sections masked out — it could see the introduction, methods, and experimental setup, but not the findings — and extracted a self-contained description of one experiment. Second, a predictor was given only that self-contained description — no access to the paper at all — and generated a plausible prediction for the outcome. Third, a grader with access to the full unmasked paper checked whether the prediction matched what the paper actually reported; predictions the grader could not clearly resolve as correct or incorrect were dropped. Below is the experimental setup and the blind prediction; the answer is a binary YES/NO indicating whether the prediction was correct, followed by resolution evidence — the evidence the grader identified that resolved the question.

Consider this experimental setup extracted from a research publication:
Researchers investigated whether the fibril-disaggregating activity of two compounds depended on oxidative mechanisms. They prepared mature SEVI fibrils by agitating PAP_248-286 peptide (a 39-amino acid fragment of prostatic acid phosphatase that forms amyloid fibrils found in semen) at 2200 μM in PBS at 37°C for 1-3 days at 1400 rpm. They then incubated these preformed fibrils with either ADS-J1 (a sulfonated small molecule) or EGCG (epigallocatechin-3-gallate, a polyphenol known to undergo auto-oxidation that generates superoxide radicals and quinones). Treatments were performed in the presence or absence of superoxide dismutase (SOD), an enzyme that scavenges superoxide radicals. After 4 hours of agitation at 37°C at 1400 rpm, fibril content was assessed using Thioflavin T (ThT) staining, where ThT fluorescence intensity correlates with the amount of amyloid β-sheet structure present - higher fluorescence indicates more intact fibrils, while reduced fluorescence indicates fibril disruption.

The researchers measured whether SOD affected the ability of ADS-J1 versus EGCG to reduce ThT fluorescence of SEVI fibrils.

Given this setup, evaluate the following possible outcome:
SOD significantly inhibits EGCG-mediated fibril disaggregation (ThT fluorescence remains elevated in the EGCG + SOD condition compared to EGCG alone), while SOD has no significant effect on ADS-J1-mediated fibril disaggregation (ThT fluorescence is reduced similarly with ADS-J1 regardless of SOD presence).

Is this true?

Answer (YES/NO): YES